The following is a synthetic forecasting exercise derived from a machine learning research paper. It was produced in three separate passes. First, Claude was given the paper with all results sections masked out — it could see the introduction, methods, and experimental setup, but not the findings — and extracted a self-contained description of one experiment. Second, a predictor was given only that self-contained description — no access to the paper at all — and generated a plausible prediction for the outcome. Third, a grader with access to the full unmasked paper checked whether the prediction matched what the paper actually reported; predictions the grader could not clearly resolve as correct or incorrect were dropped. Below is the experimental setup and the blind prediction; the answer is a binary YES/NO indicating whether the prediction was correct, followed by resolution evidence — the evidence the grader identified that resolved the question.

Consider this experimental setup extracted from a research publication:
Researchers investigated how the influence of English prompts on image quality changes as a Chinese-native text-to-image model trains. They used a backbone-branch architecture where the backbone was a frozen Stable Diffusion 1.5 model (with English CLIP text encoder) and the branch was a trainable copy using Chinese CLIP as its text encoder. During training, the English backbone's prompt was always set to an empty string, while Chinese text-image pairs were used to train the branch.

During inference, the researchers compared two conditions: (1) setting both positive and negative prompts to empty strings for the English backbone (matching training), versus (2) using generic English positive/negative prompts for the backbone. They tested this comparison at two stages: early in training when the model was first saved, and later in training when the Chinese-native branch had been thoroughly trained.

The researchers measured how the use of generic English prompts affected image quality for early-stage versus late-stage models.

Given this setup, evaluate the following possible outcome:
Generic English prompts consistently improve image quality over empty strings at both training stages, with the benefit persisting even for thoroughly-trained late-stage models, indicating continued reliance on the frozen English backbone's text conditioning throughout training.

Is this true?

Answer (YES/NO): NO